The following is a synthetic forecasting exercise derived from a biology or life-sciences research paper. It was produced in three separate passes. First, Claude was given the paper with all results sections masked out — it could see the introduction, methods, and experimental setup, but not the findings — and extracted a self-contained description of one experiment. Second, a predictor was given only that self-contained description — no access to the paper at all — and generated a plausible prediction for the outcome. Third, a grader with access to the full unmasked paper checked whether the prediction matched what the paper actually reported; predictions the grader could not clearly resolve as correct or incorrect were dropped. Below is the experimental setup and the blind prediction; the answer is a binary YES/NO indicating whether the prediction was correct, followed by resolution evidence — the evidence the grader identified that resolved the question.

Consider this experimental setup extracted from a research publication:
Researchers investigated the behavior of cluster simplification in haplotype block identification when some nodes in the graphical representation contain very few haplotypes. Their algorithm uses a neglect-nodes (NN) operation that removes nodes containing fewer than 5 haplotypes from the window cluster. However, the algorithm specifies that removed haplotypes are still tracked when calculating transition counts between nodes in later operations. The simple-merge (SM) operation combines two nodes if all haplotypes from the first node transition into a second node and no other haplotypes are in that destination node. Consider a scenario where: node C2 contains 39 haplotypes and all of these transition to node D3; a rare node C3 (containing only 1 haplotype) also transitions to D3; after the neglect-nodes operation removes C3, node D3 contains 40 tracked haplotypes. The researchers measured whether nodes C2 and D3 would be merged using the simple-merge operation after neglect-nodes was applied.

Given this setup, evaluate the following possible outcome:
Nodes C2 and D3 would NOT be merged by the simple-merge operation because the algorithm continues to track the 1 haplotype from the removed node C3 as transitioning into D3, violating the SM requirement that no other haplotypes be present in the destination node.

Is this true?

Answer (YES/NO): YES